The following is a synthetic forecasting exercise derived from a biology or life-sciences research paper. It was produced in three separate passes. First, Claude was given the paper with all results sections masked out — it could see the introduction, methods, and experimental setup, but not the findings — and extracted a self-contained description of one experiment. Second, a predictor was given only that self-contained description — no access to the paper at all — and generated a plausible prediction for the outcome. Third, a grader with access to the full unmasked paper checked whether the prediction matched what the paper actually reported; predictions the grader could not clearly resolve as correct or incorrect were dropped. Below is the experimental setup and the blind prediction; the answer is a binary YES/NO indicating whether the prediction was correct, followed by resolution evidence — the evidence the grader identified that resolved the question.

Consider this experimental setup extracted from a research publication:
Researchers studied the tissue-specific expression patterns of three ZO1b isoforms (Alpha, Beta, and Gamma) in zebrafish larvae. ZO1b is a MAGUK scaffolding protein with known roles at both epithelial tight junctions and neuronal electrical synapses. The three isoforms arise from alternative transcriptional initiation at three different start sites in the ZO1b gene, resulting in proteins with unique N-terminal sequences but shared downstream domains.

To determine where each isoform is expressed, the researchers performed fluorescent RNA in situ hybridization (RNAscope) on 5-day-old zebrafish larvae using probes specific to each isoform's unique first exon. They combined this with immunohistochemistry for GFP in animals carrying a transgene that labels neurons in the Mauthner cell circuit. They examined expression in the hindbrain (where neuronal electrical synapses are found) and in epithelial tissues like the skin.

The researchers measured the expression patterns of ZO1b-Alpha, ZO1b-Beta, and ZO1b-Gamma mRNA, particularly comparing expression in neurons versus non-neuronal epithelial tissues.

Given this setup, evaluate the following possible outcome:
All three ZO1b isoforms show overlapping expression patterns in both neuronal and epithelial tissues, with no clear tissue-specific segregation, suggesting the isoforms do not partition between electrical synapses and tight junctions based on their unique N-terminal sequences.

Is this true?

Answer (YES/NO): NO